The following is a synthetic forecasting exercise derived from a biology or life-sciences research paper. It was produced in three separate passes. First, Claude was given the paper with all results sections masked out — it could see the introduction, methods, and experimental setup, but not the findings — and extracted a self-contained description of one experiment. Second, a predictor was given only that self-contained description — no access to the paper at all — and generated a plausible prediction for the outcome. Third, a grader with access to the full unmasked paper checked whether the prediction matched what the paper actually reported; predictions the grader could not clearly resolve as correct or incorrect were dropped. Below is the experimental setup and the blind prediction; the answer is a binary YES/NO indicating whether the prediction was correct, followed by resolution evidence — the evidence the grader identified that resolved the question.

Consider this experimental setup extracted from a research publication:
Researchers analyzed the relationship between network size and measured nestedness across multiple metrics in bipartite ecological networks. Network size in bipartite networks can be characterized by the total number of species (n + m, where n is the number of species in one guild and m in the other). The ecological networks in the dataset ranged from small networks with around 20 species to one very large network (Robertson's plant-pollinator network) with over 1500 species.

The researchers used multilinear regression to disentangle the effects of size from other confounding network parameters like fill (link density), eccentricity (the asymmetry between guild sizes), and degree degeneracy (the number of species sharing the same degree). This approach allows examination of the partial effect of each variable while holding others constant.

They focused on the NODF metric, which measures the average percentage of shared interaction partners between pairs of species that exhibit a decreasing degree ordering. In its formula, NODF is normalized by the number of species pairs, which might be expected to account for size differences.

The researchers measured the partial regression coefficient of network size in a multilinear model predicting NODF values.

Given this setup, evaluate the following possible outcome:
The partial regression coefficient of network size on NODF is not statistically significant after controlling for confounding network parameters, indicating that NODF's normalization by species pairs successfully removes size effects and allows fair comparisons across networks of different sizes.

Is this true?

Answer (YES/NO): YES